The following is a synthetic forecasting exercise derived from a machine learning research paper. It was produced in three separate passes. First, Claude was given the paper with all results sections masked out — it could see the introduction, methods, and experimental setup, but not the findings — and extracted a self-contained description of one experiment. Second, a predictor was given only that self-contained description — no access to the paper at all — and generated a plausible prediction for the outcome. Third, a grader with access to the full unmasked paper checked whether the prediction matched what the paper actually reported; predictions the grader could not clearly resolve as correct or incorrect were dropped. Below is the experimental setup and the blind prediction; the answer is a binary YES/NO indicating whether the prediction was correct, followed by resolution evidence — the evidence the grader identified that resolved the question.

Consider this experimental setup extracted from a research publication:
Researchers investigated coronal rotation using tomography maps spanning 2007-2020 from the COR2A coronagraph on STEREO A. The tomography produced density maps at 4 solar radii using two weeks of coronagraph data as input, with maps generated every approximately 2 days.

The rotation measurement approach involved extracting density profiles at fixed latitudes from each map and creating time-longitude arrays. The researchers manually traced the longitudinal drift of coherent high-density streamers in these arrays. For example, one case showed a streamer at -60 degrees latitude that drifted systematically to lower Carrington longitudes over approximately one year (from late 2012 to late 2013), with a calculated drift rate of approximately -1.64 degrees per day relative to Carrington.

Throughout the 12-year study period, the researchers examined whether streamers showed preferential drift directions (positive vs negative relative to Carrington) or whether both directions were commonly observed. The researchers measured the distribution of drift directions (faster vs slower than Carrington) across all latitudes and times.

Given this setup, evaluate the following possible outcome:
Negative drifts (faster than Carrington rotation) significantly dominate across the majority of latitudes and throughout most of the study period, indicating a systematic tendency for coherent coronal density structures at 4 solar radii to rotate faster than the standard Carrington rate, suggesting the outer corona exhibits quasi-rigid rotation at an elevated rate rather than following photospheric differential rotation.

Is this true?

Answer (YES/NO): NO